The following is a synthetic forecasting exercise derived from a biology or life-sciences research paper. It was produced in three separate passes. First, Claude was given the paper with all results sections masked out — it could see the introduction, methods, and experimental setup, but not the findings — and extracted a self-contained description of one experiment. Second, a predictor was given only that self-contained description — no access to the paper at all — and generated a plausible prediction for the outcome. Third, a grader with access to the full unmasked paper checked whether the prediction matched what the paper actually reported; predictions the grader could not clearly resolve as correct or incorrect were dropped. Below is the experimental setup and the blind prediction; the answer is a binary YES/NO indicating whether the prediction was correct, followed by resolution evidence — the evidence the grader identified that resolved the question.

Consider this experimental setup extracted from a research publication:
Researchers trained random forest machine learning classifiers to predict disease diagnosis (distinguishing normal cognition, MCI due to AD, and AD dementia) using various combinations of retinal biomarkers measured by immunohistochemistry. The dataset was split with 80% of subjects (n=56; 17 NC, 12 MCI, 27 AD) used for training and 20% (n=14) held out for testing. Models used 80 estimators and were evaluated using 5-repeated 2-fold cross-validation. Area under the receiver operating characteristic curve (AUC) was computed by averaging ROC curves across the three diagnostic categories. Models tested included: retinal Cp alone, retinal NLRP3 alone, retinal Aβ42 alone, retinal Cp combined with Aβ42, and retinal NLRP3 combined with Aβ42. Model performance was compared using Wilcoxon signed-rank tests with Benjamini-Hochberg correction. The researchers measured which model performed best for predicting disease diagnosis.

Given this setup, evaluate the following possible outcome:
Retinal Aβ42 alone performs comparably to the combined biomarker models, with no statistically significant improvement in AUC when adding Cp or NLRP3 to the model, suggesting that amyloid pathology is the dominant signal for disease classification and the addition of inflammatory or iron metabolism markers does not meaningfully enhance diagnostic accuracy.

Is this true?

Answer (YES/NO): NO